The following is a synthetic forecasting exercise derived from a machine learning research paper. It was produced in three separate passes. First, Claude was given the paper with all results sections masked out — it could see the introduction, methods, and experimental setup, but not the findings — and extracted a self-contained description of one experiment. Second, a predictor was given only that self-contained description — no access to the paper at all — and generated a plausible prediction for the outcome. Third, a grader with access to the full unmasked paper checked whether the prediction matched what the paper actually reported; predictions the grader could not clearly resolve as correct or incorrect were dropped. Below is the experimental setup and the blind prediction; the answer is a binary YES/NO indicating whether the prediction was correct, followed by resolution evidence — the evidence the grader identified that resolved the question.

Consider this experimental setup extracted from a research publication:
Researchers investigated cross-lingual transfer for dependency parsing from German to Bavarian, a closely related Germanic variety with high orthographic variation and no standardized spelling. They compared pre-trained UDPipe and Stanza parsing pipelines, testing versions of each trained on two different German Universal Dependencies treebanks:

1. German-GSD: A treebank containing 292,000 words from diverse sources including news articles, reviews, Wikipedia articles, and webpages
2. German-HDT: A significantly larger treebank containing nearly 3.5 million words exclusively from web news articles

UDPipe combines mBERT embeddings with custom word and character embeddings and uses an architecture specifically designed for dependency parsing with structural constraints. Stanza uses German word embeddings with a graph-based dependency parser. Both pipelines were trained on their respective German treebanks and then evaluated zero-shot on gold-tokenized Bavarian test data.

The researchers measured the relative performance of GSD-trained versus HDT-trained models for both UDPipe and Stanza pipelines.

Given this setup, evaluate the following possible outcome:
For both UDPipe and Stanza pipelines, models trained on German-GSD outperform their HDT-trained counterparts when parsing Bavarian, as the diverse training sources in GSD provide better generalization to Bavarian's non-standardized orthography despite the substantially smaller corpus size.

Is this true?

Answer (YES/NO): YES